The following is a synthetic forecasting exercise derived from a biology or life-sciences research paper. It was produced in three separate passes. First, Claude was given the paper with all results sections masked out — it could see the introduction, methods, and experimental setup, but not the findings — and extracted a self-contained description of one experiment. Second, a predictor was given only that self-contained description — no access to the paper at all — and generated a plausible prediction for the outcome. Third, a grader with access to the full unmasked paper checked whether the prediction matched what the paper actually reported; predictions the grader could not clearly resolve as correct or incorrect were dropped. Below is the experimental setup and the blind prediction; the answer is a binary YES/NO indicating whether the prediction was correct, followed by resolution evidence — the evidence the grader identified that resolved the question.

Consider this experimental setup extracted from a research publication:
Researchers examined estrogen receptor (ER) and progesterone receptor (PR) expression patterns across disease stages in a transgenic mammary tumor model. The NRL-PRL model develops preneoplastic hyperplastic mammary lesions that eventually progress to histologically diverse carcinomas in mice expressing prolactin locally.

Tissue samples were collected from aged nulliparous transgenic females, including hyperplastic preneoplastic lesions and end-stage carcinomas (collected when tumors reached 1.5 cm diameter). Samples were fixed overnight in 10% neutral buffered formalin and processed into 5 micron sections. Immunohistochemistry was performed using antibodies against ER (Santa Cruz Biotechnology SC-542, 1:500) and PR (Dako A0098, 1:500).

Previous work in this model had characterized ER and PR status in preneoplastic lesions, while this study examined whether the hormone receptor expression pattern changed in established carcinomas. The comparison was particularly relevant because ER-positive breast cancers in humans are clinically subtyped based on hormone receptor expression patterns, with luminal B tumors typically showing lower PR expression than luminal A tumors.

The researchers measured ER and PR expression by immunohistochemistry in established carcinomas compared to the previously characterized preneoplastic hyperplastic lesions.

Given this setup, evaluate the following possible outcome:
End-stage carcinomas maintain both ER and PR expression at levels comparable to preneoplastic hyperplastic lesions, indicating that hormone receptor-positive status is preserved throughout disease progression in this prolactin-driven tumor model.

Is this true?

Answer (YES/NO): NO